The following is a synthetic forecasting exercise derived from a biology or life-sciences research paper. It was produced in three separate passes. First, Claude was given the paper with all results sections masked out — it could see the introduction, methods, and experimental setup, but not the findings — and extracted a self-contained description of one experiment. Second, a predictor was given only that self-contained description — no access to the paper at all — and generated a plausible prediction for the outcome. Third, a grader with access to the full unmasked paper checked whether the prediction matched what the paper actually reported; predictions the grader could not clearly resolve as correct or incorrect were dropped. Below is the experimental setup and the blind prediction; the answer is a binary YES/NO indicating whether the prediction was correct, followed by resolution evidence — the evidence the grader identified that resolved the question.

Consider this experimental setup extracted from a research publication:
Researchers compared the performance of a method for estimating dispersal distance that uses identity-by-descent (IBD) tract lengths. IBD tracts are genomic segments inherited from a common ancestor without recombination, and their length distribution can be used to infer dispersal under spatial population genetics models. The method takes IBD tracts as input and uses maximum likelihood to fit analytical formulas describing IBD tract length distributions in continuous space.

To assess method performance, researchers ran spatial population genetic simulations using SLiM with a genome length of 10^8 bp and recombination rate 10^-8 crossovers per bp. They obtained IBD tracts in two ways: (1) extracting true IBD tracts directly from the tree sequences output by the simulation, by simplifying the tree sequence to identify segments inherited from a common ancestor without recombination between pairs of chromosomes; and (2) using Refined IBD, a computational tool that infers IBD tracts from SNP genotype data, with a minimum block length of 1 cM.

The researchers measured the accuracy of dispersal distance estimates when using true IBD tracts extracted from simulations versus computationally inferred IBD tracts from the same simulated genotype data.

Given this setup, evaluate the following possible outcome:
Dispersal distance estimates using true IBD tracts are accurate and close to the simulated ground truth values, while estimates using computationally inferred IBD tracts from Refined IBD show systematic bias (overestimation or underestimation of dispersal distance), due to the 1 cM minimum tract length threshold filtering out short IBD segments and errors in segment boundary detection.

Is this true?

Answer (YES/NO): YES